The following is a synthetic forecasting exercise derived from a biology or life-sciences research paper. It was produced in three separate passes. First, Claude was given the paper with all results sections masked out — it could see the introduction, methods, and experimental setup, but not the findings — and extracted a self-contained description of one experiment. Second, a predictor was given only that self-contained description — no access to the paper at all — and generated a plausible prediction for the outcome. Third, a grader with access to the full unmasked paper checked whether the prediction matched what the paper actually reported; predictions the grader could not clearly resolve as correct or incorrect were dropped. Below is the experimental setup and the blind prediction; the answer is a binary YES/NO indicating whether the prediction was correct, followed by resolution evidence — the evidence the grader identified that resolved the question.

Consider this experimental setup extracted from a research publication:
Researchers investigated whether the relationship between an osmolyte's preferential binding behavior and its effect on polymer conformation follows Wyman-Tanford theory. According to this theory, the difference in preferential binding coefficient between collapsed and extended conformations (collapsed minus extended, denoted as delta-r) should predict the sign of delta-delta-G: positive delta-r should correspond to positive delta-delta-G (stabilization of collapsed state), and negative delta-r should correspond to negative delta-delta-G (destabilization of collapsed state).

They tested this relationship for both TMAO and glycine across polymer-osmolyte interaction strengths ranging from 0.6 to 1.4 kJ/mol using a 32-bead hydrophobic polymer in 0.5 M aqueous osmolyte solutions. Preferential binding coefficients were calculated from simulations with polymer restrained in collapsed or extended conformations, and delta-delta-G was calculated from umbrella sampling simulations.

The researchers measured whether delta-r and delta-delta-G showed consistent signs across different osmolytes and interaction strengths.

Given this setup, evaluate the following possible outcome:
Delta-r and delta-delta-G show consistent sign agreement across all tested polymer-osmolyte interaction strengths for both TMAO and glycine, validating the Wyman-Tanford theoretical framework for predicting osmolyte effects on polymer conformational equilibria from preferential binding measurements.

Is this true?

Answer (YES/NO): YES